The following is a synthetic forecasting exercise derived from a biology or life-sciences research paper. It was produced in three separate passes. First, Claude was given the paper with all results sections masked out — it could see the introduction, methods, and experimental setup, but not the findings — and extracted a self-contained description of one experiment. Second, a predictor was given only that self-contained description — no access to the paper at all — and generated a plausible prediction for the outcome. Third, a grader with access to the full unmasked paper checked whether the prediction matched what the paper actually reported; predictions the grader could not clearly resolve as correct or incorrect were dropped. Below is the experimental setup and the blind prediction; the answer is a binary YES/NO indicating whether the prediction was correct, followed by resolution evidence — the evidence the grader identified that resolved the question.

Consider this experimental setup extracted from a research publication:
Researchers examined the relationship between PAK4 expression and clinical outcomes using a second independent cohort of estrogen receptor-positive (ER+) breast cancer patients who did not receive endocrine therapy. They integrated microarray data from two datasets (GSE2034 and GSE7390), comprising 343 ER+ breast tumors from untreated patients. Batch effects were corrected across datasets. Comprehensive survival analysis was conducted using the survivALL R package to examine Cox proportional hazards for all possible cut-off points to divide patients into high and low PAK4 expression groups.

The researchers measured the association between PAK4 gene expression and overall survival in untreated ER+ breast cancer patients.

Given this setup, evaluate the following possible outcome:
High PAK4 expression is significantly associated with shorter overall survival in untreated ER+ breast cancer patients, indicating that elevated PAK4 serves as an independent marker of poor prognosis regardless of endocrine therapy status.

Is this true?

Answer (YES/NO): YES